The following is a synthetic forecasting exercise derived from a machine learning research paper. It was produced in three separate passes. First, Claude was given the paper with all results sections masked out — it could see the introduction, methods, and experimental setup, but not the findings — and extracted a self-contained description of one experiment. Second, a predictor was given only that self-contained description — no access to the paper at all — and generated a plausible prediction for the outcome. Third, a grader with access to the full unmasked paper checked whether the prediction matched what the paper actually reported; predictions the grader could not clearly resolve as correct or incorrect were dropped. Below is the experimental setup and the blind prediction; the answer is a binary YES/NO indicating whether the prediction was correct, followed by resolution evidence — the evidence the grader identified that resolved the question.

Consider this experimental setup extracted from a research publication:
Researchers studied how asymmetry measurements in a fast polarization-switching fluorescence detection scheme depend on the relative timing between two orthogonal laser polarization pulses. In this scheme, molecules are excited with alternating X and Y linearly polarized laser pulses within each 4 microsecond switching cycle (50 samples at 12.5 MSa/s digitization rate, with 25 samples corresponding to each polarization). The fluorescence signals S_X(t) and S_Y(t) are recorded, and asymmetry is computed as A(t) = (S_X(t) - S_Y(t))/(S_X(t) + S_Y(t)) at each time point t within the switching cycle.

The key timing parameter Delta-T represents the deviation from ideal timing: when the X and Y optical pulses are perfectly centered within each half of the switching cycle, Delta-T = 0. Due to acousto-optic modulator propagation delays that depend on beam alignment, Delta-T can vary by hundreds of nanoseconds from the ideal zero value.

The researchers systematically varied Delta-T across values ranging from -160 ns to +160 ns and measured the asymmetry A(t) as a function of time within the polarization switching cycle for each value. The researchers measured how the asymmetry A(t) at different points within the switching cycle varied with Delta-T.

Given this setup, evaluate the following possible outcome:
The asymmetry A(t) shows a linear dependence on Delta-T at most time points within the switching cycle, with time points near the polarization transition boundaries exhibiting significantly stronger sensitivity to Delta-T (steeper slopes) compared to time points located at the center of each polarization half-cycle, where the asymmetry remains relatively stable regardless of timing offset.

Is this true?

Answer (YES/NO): YES